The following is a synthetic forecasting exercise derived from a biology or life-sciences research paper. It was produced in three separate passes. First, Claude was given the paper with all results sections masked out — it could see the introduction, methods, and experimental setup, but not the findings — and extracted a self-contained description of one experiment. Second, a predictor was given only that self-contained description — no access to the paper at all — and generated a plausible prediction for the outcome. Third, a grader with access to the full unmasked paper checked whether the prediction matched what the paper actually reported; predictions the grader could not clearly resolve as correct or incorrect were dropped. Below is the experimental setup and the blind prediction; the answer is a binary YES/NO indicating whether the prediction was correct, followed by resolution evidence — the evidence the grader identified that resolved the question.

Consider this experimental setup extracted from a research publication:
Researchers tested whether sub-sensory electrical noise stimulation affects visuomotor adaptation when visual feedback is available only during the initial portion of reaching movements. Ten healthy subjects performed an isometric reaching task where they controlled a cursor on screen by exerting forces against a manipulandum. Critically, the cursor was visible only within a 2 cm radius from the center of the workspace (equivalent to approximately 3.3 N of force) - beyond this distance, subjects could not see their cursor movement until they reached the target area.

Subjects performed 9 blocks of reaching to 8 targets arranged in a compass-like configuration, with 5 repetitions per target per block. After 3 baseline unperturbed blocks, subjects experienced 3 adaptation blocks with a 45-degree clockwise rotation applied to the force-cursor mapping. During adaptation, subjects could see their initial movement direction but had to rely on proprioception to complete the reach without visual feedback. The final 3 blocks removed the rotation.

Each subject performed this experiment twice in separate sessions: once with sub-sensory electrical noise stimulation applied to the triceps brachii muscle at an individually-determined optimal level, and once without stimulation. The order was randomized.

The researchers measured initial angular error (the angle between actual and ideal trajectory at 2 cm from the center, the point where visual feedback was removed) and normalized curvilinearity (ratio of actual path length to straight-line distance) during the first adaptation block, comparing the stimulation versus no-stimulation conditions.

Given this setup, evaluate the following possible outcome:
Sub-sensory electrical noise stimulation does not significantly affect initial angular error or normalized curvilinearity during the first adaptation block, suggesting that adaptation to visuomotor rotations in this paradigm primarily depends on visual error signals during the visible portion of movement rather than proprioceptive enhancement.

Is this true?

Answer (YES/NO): YES